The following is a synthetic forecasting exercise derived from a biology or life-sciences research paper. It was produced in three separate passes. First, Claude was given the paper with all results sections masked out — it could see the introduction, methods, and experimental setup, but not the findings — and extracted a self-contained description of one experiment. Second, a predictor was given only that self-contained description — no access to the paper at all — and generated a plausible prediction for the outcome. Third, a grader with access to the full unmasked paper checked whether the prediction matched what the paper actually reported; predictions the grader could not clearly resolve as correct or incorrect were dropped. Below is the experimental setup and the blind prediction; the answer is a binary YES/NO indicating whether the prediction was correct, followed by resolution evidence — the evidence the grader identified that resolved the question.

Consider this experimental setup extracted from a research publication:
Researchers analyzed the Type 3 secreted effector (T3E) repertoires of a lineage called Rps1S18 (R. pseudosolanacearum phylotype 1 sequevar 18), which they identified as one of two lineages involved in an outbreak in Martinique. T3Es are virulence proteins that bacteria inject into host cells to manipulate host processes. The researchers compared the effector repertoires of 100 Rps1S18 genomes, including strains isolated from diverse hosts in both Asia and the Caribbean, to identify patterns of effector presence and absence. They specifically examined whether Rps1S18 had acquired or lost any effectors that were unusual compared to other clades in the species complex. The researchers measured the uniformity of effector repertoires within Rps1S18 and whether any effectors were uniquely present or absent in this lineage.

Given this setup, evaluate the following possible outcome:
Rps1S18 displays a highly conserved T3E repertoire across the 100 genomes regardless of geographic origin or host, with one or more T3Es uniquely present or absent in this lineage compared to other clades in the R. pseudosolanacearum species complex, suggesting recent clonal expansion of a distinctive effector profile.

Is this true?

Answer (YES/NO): YES